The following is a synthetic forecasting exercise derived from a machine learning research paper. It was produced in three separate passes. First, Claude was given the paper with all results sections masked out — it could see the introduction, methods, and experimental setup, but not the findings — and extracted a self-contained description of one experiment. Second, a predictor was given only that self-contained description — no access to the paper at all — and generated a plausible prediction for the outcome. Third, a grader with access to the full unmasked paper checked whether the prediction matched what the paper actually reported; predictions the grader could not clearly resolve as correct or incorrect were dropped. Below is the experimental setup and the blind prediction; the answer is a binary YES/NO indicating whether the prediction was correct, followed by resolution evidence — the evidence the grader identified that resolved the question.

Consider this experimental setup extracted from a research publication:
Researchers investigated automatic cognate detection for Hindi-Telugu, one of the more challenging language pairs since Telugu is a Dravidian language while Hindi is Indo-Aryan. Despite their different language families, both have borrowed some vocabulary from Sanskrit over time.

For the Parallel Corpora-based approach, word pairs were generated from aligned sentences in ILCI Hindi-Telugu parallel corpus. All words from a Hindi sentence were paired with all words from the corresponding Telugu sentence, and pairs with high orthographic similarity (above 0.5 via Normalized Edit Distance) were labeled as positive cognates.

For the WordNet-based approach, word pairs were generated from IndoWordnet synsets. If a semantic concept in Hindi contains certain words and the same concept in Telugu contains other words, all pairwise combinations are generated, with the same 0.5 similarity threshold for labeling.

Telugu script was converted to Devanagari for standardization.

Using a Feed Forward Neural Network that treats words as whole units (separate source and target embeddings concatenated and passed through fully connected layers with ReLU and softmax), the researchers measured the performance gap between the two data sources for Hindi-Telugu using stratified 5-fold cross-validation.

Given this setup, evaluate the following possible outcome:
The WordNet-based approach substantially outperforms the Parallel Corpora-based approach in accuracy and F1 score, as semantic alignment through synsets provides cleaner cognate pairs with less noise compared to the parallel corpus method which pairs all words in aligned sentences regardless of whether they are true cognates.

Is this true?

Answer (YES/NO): NO